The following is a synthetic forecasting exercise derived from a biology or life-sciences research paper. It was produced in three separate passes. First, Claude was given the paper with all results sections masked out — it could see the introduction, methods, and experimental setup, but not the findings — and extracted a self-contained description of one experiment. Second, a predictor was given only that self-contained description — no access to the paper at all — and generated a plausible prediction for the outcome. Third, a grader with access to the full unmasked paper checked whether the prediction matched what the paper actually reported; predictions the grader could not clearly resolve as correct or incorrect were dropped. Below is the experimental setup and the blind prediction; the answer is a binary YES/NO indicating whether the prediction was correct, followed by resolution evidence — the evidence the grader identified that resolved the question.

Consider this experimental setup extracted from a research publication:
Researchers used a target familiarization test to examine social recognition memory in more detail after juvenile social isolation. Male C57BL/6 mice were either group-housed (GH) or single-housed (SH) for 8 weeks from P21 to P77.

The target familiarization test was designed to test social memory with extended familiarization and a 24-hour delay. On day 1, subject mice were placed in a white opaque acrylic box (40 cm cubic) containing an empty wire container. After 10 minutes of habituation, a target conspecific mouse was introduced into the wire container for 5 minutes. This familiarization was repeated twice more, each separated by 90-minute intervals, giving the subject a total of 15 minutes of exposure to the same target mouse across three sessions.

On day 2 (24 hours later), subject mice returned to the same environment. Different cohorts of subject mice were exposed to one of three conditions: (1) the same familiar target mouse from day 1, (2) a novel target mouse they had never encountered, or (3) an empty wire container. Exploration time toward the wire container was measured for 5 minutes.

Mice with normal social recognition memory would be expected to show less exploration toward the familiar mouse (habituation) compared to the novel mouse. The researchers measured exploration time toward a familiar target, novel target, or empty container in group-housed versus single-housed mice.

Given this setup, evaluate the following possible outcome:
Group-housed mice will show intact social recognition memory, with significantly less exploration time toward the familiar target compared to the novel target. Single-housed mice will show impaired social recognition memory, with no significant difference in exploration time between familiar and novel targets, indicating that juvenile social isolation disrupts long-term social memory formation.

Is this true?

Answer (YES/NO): YES